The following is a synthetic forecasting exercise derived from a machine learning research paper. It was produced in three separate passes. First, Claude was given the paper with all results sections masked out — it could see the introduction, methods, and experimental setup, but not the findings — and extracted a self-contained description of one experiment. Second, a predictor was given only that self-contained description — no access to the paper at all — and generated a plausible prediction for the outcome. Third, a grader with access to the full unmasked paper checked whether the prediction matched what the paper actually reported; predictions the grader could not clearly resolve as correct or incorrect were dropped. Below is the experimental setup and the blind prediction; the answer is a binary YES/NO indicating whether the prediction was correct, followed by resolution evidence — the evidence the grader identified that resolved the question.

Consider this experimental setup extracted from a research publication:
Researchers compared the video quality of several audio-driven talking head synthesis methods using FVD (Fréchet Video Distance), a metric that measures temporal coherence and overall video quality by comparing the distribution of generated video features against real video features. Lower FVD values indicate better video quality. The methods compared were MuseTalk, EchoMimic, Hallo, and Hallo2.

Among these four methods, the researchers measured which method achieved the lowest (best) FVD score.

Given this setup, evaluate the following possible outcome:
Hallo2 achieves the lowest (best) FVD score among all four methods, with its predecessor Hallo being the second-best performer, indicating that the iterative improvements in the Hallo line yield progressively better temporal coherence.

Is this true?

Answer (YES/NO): YES